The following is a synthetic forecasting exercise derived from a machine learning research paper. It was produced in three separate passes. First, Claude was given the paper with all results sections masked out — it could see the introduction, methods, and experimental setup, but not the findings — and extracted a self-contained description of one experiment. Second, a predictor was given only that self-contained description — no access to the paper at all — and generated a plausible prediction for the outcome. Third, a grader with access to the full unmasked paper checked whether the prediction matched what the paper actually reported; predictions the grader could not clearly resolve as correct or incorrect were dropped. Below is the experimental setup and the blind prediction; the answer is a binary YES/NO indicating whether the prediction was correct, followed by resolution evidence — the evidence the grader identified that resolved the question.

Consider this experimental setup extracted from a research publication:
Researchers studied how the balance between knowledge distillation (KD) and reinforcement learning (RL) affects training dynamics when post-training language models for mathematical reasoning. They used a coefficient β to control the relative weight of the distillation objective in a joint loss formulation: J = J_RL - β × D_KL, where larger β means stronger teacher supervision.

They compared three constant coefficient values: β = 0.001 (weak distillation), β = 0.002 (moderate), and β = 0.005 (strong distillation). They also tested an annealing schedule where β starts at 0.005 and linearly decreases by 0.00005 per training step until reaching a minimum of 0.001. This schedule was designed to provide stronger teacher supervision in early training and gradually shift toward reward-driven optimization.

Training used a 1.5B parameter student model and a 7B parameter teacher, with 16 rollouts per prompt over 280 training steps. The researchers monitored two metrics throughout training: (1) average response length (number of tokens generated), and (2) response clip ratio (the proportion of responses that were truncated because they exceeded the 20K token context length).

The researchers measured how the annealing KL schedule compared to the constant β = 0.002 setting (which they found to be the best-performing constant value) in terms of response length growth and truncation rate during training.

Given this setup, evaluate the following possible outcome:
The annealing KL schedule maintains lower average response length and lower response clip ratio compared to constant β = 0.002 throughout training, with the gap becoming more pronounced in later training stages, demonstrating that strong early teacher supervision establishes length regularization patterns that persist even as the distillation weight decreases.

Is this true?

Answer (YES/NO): NO